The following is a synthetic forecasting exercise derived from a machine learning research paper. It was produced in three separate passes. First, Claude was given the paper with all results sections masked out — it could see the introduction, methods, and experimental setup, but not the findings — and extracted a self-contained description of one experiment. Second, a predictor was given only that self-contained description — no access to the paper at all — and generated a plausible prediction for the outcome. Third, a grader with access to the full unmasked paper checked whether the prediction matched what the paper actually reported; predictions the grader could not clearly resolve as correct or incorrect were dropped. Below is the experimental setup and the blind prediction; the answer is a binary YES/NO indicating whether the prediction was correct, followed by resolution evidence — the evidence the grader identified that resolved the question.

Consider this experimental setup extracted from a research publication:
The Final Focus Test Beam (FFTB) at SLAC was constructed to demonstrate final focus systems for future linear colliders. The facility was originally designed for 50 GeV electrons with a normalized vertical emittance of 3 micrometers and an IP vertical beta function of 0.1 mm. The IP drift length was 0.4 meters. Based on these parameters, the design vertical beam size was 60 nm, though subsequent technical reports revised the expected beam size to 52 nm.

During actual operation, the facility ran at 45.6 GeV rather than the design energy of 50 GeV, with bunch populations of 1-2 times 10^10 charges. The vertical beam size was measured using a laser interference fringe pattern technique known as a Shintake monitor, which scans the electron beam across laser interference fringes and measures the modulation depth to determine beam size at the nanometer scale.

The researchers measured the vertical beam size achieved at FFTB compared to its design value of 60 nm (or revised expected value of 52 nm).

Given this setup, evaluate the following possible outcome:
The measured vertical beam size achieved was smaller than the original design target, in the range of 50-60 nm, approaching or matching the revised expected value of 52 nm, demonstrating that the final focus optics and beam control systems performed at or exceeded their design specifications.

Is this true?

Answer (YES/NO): NO